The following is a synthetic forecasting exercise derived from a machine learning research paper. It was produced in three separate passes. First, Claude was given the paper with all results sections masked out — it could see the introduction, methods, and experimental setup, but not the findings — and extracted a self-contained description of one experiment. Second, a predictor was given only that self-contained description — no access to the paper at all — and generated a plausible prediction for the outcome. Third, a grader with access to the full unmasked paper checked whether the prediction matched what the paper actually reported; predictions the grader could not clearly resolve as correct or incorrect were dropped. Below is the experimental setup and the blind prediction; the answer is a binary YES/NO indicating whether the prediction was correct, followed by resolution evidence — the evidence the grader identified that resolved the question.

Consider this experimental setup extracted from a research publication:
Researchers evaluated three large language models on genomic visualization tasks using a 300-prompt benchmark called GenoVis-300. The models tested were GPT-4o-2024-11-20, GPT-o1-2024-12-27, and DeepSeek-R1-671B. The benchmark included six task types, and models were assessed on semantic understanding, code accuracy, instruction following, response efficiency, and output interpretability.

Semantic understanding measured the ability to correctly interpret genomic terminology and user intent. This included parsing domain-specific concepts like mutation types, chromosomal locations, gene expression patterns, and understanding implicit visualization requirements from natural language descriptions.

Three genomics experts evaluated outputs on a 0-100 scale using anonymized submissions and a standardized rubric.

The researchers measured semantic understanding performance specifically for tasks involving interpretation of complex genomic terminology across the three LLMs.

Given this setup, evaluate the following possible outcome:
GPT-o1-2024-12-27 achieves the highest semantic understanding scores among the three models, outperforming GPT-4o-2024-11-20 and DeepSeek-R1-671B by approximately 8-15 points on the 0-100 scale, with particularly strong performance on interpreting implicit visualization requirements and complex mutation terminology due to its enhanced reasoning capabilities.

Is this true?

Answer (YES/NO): NO